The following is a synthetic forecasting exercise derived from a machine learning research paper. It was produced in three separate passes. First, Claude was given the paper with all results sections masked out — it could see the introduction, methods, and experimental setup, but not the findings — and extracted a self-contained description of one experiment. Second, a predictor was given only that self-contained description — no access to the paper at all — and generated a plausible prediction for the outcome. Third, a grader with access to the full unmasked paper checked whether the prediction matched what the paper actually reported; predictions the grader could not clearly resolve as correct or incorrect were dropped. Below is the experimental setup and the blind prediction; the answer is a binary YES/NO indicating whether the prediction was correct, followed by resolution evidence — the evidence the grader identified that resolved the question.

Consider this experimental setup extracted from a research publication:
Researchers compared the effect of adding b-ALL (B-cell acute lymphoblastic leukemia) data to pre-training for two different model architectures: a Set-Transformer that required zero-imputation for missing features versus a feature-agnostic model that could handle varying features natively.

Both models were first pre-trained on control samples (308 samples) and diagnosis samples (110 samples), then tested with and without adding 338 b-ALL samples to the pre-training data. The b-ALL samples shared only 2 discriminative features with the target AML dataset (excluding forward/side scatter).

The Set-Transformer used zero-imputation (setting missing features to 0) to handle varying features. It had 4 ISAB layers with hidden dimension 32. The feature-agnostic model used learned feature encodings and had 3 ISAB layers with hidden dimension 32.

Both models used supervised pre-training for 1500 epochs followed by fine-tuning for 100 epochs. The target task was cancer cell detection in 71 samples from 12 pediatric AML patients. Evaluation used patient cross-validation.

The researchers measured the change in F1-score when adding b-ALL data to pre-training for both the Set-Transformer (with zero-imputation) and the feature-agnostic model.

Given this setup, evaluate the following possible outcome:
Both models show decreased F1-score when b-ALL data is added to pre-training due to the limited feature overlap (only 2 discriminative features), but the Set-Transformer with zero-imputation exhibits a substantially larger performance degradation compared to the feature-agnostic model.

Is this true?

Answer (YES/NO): NO